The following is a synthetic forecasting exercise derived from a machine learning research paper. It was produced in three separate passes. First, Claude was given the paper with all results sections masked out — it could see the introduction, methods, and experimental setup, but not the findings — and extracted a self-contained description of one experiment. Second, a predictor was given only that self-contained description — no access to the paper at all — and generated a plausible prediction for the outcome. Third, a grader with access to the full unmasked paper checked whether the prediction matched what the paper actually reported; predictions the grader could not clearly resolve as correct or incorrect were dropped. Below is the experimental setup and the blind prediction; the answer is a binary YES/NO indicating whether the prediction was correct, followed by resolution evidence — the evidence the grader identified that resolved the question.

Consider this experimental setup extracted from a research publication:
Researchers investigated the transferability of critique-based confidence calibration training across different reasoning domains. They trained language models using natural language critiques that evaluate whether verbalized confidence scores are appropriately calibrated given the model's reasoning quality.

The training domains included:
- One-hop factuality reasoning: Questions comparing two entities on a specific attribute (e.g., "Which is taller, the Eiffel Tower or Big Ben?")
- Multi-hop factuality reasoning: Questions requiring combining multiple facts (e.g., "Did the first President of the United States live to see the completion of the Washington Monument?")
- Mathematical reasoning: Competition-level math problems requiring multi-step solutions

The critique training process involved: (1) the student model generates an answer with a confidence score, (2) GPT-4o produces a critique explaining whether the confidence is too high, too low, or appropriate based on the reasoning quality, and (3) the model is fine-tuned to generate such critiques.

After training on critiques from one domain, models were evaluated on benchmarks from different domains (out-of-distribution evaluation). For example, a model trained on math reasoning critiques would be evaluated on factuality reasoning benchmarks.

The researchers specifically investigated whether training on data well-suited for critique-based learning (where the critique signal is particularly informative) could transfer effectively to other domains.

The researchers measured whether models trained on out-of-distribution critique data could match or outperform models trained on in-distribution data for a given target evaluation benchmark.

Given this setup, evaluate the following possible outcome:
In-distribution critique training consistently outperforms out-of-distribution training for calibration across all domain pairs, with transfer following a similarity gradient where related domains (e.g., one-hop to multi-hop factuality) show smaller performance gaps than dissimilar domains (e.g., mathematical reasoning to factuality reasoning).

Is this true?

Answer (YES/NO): NO